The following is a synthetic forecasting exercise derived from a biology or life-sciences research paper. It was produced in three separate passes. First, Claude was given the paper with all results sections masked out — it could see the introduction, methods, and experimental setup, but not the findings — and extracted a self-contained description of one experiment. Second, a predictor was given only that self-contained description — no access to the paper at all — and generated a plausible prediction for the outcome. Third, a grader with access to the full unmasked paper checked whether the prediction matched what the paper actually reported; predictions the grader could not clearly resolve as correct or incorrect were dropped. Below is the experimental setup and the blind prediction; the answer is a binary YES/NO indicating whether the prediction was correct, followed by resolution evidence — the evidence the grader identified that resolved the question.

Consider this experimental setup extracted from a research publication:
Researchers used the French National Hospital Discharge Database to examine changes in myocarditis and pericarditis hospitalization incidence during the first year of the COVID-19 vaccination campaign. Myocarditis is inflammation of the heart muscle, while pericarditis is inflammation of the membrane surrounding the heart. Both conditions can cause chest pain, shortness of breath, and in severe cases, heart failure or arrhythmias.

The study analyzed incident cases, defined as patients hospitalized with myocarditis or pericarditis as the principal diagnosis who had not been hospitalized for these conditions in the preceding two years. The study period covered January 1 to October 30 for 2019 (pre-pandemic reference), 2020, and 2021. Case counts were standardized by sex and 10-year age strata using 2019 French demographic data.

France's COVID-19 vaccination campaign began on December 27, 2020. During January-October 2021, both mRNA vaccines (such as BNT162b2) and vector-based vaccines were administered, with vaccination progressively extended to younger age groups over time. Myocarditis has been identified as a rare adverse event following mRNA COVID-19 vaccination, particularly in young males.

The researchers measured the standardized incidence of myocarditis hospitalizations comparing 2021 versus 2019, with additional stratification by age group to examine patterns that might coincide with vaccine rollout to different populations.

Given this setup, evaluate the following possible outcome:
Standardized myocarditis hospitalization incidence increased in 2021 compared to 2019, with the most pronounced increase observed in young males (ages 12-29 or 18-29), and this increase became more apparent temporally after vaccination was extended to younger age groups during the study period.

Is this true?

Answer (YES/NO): NO